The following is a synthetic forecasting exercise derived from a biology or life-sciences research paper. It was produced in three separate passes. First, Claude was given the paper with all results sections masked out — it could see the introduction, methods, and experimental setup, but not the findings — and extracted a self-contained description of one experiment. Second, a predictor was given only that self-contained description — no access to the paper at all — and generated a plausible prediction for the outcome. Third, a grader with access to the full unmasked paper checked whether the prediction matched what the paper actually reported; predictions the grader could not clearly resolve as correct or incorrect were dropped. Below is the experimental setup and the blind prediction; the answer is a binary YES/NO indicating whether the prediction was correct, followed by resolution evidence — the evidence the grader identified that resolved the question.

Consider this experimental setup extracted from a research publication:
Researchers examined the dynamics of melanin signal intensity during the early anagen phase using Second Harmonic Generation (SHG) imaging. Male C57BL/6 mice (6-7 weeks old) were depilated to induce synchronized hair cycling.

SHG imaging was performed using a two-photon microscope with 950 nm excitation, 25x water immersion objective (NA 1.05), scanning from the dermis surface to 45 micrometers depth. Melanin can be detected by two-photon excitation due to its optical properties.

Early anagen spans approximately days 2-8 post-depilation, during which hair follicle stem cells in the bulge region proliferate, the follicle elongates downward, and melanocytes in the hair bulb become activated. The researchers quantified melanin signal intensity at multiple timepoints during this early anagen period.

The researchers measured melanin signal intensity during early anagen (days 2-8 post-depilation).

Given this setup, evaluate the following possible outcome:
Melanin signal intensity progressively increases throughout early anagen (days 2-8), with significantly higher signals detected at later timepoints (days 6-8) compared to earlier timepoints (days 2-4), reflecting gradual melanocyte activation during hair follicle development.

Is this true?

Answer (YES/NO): NO